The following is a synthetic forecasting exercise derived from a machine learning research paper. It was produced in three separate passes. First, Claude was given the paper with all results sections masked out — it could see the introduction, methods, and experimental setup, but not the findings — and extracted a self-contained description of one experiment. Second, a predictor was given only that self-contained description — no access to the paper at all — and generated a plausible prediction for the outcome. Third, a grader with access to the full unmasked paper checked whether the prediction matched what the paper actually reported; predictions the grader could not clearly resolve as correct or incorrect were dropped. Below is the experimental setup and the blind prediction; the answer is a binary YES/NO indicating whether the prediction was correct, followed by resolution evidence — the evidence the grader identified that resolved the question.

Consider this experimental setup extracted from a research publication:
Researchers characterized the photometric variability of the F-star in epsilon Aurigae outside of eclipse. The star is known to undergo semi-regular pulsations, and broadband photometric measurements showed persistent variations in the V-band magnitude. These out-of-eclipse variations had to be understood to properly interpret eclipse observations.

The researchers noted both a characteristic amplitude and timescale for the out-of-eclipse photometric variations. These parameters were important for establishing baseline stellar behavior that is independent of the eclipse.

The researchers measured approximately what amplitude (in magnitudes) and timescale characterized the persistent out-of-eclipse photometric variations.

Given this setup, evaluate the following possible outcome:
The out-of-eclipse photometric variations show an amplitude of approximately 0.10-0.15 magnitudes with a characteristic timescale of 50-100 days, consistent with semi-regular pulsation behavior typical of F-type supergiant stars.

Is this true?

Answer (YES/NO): YES